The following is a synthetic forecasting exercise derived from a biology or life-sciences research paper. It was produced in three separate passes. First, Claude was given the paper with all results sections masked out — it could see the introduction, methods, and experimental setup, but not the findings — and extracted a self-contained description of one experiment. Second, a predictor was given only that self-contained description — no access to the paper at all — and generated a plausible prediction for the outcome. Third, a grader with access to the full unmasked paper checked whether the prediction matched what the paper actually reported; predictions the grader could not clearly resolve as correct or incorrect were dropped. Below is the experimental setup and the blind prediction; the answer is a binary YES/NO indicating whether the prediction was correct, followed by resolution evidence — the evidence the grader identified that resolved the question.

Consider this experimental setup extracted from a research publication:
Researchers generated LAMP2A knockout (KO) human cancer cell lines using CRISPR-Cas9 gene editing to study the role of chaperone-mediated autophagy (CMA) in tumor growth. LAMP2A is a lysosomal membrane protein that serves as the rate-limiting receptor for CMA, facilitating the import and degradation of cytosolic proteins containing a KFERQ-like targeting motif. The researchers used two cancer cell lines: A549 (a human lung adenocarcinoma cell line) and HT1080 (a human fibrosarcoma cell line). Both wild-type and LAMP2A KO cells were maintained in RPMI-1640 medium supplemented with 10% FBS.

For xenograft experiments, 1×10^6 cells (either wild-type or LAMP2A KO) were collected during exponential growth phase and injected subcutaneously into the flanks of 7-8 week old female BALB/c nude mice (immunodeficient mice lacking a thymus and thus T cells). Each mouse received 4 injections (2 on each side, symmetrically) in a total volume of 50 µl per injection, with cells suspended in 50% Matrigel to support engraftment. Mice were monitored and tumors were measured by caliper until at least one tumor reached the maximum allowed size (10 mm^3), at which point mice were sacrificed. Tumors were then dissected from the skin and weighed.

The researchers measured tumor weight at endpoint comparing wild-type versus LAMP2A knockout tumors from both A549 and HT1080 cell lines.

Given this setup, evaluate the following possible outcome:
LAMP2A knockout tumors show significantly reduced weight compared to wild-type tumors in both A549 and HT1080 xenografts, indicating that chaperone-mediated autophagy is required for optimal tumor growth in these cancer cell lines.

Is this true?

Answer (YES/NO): NO